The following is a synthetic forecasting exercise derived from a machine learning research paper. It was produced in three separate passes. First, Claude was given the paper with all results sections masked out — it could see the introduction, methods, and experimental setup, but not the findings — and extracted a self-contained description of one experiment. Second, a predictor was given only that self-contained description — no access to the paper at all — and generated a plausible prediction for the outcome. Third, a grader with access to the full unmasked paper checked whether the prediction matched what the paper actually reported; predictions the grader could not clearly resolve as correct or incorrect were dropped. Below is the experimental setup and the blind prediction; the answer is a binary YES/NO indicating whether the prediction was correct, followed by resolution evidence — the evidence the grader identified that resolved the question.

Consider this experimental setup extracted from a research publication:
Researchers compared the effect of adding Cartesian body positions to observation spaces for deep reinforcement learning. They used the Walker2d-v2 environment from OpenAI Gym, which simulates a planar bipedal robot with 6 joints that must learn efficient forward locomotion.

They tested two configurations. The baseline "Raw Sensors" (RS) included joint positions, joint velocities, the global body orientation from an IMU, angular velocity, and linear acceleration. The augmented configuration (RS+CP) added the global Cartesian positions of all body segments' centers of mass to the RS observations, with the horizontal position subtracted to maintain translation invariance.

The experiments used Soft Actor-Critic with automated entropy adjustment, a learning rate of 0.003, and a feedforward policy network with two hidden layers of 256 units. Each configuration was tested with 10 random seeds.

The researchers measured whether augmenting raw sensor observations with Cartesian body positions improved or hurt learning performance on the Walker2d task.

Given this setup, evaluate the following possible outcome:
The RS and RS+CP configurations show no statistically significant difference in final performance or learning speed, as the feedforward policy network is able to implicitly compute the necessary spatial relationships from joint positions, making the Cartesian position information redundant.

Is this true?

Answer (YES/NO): YES